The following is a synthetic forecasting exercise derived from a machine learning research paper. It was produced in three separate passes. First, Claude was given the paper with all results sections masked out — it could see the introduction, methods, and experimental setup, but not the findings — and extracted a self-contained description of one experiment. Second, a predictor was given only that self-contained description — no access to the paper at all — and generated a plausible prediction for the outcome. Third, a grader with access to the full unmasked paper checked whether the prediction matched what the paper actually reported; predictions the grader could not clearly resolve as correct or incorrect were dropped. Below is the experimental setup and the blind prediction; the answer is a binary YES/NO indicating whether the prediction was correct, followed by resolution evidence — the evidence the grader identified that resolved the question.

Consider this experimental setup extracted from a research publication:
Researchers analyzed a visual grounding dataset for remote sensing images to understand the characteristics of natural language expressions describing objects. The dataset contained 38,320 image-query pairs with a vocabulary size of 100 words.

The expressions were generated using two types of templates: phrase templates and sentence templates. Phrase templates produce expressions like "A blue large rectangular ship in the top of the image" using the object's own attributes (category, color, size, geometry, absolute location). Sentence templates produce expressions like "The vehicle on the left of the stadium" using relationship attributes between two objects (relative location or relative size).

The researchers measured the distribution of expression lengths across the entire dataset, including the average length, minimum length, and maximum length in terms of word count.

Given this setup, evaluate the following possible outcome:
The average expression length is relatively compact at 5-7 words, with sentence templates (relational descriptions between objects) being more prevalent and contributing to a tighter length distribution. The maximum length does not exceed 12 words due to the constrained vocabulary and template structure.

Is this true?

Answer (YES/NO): NO